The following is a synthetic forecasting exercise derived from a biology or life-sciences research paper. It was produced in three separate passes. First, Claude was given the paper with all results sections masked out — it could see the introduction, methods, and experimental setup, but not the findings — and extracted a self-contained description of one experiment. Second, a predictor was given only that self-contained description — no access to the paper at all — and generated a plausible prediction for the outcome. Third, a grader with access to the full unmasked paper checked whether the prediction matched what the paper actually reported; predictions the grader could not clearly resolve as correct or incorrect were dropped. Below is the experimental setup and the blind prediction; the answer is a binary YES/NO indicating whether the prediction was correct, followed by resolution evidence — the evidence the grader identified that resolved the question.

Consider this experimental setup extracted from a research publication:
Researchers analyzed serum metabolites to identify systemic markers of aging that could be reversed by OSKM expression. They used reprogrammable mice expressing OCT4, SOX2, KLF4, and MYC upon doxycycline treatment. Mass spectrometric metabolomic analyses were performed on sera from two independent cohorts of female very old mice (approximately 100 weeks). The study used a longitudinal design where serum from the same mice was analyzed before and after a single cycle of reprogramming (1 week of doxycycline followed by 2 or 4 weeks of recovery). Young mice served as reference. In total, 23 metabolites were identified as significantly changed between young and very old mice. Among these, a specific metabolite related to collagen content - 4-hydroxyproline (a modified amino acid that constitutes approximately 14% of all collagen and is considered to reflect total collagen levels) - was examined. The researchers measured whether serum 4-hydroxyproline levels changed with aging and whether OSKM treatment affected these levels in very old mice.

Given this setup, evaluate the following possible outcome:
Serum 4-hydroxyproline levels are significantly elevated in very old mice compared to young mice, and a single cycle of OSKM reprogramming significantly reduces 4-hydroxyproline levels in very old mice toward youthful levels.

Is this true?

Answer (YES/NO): NO